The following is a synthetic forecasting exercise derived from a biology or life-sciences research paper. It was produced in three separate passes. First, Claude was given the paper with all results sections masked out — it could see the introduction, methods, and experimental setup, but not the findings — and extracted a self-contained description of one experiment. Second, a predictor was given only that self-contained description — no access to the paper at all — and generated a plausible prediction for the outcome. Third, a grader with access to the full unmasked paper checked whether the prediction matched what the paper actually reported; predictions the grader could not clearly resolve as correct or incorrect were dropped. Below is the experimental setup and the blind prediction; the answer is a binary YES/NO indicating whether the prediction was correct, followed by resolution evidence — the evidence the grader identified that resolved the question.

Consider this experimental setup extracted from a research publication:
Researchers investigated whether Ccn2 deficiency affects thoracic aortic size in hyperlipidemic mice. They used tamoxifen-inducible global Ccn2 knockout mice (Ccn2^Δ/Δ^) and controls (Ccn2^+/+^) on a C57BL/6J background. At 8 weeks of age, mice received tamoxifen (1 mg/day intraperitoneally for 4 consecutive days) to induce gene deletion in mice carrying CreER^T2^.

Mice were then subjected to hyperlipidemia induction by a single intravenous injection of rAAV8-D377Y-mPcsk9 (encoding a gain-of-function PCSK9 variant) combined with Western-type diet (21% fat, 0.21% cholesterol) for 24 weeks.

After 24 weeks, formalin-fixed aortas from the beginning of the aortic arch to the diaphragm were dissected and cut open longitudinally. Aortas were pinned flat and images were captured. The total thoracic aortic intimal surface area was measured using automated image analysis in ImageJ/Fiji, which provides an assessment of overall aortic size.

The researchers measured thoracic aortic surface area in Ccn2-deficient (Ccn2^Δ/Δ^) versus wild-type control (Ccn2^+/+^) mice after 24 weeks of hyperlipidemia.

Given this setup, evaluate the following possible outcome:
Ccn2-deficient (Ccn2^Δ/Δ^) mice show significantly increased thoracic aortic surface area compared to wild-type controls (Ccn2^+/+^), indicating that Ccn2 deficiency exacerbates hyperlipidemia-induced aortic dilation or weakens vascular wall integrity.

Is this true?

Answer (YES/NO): YES